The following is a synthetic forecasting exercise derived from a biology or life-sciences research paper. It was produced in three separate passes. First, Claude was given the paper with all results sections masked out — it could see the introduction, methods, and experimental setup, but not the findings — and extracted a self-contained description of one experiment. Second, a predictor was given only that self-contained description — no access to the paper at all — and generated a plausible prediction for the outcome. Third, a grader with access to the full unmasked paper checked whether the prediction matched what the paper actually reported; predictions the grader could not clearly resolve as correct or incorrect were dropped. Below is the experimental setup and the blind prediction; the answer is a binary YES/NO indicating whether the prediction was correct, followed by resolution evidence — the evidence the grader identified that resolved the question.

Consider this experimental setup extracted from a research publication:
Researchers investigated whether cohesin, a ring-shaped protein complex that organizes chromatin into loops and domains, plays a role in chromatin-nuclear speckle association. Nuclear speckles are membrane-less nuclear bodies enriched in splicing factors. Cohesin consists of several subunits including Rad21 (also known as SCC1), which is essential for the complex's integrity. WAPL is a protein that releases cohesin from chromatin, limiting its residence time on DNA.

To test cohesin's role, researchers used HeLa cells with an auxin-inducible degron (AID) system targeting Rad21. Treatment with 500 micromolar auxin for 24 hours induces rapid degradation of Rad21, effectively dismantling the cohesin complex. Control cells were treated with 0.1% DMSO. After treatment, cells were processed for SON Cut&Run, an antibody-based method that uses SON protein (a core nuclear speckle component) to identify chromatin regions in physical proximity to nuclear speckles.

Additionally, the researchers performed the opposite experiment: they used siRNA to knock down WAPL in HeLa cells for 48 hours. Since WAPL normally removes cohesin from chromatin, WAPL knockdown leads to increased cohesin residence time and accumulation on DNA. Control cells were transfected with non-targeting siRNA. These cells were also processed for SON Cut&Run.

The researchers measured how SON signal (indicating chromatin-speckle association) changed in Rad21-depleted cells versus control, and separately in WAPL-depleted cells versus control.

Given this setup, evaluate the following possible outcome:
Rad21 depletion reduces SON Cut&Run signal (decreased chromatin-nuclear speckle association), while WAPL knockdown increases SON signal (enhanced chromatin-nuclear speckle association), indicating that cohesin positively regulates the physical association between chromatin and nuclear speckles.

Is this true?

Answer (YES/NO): YES